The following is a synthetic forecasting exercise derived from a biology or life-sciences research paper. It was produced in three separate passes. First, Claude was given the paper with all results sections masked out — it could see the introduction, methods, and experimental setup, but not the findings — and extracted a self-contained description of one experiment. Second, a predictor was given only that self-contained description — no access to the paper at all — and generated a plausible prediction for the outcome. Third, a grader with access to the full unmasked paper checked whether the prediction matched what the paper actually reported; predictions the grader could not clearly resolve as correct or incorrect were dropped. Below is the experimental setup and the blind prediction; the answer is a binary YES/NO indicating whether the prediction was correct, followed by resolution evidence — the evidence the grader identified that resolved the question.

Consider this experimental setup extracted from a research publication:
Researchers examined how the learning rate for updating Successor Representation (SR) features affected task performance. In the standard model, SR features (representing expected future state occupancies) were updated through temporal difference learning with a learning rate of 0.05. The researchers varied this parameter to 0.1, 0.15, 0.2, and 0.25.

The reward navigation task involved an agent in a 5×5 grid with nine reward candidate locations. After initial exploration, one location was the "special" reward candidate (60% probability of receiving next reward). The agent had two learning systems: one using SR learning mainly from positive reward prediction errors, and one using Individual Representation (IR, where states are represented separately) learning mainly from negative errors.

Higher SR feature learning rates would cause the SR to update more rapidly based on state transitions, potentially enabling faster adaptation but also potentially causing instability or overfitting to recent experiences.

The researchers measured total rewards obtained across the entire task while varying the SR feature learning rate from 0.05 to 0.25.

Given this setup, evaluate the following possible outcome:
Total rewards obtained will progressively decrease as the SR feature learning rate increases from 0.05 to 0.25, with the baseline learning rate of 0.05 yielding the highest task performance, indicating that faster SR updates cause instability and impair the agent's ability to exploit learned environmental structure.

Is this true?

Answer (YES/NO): NO